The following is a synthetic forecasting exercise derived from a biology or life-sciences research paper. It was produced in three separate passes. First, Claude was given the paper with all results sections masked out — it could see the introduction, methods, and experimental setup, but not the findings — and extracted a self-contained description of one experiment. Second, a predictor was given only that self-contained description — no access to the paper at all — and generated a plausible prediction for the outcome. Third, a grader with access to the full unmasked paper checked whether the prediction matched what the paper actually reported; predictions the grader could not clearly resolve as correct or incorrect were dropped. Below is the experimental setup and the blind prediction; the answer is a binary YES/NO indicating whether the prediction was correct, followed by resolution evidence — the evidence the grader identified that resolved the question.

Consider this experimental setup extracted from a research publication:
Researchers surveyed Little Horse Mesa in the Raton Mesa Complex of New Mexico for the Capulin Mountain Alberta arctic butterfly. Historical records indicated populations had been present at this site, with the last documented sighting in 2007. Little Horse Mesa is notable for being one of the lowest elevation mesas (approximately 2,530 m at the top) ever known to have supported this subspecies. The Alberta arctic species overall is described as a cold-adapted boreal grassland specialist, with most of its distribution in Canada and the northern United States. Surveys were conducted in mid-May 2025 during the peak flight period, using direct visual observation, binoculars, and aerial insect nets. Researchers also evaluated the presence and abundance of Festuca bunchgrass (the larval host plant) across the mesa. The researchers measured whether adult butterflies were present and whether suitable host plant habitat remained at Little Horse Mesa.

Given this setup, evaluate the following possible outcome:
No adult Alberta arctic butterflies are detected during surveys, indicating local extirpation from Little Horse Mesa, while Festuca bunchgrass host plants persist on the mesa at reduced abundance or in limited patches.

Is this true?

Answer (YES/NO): YES